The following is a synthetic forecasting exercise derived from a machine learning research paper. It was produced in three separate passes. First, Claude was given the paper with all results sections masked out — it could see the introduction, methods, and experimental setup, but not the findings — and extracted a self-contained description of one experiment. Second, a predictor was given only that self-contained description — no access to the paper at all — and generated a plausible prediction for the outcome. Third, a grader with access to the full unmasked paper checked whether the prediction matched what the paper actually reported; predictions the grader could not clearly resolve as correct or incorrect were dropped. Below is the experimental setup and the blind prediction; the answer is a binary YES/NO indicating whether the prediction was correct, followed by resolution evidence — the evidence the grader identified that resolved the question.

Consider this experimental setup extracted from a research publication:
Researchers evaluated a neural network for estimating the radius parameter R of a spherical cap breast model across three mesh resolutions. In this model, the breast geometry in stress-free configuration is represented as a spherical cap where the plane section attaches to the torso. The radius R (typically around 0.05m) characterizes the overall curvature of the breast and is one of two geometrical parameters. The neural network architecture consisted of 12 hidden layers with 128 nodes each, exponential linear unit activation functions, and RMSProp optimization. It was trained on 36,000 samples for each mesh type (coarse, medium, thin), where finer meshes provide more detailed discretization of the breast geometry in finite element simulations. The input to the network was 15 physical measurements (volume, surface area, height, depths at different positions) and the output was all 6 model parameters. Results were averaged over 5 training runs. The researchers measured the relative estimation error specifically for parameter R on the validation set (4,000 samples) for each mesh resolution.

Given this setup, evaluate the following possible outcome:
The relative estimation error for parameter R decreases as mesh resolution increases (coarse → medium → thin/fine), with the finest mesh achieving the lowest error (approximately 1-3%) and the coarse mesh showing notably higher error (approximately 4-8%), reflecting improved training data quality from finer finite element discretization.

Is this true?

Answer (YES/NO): NO